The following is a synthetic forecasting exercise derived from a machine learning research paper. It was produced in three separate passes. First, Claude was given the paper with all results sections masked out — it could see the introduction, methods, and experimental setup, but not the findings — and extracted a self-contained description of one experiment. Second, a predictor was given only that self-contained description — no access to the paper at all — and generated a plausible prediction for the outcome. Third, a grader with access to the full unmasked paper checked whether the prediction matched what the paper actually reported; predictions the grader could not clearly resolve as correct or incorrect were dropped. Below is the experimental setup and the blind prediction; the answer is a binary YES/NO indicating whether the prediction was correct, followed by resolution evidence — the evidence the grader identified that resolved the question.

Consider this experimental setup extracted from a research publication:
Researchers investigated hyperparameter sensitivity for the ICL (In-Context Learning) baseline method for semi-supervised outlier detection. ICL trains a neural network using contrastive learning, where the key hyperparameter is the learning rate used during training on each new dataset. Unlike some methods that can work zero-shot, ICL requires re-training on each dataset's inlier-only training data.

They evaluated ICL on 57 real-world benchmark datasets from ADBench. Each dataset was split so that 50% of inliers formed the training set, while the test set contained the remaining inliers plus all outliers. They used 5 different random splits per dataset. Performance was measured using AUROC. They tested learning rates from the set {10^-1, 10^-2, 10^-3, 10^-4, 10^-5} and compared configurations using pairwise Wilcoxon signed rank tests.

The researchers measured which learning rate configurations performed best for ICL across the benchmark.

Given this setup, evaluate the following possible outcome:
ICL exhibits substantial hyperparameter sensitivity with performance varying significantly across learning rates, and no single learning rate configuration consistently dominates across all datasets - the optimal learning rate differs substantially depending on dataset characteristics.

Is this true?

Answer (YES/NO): NO